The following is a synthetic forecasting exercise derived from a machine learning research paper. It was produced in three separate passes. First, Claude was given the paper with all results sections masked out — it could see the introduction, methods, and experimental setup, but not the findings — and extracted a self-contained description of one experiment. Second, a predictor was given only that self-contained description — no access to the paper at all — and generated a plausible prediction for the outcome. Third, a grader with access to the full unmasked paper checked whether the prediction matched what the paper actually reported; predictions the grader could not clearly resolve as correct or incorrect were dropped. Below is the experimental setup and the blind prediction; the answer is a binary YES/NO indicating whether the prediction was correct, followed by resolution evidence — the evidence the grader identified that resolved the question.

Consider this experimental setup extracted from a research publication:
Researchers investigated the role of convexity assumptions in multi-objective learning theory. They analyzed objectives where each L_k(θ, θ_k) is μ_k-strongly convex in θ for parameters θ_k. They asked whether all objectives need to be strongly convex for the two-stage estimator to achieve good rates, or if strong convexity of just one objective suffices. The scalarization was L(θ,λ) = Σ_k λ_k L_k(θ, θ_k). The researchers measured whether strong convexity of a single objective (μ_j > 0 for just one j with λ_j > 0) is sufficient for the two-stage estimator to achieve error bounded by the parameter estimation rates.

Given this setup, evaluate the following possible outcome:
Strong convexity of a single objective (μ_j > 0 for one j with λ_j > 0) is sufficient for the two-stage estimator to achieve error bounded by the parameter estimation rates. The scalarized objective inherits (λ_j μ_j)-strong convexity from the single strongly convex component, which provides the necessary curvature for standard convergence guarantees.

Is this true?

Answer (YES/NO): YES